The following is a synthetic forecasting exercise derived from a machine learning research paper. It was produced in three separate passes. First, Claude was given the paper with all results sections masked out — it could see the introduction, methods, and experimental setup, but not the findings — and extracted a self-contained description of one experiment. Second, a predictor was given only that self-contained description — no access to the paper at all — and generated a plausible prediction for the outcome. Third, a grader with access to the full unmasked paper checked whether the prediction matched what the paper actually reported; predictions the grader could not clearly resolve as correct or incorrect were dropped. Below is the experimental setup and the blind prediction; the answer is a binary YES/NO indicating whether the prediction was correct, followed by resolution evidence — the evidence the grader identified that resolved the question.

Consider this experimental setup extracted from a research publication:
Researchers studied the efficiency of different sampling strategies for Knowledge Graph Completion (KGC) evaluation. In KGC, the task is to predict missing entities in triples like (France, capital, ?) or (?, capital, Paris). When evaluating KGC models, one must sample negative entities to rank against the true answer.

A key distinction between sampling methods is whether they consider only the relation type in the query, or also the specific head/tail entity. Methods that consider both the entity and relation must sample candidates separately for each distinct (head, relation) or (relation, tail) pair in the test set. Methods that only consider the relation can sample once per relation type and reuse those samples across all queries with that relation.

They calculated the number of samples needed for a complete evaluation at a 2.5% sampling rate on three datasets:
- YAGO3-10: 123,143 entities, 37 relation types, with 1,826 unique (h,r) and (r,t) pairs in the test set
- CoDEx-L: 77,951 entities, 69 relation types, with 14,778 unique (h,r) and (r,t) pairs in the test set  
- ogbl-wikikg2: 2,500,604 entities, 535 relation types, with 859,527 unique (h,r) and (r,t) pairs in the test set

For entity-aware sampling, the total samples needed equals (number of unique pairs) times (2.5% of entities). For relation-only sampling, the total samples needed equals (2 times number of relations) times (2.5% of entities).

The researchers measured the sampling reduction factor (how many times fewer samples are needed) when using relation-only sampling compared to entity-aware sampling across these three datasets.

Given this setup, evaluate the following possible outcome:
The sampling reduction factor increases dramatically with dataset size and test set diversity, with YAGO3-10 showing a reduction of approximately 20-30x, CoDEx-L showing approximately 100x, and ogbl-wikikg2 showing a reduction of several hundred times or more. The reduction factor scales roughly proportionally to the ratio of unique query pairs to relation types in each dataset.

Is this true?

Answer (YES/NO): NO